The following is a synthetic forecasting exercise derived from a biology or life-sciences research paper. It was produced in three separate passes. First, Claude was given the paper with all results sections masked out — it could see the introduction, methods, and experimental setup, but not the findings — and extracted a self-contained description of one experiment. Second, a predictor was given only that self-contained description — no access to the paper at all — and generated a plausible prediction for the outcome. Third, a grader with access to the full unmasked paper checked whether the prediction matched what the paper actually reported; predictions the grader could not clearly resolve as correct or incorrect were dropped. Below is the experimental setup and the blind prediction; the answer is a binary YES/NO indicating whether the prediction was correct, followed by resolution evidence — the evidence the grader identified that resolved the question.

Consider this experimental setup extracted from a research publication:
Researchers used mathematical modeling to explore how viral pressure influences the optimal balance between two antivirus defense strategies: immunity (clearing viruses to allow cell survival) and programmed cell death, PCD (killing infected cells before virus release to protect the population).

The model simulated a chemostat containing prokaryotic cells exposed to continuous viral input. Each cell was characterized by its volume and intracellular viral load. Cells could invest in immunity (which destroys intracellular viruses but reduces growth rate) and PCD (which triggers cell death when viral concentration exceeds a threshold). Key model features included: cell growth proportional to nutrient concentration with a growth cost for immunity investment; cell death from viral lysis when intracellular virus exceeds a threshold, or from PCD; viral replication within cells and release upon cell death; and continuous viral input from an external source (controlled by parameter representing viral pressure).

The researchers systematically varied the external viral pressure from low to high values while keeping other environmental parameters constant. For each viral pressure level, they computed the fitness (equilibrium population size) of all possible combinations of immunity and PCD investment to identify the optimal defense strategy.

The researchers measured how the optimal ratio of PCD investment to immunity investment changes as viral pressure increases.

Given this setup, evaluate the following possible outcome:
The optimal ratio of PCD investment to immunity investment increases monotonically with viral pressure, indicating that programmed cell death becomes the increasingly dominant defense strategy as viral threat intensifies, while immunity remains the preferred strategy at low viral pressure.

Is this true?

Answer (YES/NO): NO